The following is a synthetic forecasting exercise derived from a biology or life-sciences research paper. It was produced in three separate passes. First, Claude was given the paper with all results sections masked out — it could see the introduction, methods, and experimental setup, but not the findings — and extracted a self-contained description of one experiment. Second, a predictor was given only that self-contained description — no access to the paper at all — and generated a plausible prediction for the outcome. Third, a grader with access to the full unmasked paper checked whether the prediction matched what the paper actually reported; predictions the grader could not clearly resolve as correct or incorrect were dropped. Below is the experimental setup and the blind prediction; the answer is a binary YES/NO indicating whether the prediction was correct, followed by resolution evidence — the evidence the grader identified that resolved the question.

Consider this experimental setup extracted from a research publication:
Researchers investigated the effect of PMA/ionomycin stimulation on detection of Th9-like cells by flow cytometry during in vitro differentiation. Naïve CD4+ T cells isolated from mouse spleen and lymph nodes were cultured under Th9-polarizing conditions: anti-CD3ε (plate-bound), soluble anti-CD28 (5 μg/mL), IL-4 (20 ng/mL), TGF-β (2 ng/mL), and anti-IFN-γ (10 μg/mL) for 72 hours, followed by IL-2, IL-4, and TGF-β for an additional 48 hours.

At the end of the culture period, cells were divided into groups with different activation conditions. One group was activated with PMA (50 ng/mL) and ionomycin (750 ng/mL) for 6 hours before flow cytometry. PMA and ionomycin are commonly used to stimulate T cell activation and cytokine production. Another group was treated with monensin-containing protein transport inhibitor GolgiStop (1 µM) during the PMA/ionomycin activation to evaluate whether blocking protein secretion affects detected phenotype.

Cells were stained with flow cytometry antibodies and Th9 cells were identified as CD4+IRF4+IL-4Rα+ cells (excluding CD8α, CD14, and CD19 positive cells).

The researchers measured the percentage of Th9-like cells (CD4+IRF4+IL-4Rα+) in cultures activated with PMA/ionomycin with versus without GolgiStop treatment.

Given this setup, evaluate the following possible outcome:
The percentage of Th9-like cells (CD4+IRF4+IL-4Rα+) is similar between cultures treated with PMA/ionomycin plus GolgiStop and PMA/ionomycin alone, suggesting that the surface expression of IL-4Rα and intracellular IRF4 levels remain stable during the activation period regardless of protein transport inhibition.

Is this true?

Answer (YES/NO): NO